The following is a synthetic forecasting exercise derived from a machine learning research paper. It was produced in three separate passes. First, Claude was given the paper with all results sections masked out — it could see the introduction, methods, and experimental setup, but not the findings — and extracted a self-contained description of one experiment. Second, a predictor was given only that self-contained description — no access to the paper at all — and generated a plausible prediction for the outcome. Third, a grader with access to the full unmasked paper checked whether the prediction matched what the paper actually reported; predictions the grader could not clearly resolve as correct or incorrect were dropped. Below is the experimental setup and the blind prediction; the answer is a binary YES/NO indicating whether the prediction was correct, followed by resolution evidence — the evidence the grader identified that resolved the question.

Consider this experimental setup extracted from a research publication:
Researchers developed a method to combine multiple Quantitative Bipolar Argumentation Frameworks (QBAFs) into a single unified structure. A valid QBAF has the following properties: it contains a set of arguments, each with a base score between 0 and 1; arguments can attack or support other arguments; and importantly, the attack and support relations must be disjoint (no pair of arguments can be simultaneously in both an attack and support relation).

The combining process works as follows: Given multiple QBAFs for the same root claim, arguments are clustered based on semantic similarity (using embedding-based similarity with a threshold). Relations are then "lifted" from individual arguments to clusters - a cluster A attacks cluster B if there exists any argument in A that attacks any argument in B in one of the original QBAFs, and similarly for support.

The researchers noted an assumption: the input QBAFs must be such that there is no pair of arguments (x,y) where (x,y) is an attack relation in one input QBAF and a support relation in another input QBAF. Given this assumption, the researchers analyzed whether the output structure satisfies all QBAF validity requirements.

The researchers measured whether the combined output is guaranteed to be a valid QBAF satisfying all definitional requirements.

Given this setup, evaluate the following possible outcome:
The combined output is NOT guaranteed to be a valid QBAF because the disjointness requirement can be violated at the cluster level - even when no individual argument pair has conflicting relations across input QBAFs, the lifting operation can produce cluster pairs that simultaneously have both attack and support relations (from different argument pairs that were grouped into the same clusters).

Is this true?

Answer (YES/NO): NO